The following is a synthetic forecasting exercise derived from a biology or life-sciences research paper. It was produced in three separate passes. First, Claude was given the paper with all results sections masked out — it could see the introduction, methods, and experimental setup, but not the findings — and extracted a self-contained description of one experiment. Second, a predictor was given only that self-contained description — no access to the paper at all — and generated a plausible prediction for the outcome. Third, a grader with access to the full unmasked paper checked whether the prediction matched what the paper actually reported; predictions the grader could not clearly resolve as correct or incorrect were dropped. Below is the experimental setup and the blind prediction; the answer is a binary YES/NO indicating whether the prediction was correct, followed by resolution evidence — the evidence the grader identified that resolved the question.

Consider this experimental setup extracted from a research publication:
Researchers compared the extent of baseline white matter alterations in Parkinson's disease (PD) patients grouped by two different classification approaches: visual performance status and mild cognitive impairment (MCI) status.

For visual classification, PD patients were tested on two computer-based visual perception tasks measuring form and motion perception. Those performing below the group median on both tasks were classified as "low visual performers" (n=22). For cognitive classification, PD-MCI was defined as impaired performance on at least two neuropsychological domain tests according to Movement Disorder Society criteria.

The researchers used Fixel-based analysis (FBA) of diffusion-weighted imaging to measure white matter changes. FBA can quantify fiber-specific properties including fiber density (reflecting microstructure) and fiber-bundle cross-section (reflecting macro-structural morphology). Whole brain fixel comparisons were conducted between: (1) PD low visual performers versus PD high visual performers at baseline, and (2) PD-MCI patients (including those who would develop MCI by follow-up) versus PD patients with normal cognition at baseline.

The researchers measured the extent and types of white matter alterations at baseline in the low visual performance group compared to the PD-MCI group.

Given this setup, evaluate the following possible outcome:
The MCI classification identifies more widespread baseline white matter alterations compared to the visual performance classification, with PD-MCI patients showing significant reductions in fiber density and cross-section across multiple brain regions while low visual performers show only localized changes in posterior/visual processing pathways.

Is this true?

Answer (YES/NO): NO